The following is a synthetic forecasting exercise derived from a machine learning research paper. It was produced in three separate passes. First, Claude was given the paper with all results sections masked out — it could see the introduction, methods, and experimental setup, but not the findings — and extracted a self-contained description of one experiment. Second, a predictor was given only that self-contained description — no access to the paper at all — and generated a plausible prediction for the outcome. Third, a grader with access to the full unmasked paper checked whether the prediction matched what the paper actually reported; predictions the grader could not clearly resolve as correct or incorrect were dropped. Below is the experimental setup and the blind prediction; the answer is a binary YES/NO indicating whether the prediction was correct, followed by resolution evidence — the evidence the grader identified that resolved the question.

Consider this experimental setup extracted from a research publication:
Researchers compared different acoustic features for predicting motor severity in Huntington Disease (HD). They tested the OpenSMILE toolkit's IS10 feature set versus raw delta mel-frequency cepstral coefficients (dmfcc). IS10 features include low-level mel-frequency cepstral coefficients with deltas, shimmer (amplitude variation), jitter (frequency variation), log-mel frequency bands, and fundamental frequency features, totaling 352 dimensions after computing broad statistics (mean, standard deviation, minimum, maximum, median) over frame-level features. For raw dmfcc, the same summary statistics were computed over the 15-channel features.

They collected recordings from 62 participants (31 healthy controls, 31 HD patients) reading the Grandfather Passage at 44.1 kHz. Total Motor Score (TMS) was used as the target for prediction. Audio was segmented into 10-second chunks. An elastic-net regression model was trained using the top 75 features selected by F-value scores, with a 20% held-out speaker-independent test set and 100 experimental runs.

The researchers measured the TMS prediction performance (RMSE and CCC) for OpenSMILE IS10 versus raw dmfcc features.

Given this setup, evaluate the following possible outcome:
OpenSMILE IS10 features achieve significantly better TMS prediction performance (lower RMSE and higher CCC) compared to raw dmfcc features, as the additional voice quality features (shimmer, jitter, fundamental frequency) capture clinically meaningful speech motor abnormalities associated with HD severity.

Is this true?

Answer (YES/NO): NO